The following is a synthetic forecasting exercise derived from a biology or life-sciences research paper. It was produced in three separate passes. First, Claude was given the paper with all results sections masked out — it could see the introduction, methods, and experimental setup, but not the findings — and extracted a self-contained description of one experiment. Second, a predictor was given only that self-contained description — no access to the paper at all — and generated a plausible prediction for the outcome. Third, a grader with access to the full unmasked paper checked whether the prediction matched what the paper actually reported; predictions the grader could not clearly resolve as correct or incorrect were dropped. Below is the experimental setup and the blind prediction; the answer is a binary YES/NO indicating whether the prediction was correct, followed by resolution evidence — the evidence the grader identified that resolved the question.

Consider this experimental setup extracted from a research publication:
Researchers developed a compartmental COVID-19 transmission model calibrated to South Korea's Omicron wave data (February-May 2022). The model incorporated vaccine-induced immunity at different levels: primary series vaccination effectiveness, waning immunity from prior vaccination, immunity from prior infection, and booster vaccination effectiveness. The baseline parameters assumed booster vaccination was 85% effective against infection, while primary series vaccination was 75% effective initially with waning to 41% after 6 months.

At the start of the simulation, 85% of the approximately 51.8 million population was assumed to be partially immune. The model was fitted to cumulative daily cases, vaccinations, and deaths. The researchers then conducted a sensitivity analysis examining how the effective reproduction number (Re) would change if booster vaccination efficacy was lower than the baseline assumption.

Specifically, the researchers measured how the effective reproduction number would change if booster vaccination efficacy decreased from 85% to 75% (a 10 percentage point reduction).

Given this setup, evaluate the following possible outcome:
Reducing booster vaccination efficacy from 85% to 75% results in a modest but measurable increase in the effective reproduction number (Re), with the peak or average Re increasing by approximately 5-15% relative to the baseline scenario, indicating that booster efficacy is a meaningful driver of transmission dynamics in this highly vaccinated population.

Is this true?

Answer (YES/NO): NO